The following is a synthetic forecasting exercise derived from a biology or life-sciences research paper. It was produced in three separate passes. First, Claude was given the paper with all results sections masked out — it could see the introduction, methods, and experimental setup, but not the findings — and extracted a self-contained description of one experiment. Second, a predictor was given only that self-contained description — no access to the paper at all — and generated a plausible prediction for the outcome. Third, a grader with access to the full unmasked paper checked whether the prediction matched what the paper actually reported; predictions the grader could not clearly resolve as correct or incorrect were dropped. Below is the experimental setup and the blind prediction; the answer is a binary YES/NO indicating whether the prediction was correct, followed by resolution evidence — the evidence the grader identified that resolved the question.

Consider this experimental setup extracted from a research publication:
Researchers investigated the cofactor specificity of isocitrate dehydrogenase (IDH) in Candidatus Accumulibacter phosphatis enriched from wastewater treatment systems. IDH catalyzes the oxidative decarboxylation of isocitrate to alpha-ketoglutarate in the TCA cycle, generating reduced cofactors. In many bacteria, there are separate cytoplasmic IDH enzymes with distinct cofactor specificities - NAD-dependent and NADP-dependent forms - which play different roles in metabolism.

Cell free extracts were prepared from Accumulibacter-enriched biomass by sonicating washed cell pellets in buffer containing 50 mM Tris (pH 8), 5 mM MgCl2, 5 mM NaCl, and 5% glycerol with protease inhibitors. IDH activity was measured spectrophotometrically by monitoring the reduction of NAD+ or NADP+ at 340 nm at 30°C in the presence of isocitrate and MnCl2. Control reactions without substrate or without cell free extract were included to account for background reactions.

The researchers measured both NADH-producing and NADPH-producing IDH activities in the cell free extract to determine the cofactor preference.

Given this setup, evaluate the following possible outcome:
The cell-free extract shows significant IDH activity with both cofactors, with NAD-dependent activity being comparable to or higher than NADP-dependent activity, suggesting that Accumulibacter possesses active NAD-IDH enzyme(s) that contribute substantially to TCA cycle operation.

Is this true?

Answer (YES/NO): NO